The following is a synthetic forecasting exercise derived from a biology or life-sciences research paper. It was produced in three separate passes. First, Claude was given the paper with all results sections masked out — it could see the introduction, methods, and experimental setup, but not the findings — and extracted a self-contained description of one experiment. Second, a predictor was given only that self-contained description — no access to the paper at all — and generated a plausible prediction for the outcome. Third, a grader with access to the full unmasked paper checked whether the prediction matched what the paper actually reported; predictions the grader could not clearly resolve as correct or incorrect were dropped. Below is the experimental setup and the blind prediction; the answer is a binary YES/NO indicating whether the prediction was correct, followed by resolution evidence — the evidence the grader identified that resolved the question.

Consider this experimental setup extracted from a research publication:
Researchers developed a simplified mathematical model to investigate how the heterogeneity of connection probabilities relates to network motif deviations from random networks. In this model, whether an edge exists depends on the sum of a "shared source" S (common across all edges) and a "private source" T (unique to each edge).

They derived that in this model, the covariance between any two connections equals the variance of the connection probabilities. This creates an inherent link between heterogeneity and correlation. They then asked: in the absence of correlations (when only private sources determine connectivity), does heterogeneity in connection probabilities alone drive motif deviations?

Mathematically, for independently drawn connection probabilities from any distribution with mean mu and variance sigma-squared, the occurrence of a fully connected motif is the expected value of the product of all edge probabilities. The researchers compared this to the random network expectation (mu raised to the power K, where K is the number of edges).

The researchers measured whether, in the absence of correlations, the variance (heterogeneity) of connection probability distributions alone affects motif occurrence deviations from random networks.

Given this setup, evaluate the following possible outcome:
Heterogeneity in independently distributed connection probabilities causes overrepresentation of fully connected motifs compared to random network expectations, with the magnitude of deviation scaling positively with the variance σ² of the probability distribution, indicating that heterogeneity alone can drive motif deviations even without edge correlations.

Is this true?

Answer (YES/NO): NO